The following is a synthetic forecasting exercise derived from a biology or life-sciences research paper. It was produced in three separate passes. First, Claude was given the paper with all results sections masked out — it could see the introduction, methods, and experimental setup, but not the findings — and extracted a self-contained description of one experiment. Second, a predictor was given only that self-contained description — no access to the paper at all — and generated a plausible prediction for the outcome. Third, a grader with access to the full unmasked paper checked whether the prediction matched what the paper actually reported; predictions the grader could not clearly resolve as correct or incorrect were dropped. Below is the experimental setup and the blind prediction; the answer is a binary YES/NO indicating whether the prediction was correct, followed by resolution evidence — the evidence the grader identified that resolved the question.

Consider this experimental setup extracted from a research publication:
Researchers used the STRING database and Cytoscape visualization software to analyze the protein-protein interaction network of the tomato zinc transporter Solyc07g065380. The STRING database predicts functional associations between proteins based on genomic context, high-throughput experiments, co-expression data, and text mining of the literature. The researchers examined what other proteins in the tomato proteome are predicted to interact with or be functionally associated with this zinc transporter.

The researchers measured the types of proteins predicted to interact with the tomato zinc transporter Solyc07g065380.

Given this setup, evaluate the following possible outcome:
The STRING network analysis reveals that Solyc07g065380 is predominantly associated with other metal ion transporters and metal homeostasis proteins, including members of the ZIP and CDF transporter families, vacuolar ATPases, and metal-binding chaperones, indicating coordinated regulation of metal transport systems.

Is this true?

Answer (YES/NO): NO